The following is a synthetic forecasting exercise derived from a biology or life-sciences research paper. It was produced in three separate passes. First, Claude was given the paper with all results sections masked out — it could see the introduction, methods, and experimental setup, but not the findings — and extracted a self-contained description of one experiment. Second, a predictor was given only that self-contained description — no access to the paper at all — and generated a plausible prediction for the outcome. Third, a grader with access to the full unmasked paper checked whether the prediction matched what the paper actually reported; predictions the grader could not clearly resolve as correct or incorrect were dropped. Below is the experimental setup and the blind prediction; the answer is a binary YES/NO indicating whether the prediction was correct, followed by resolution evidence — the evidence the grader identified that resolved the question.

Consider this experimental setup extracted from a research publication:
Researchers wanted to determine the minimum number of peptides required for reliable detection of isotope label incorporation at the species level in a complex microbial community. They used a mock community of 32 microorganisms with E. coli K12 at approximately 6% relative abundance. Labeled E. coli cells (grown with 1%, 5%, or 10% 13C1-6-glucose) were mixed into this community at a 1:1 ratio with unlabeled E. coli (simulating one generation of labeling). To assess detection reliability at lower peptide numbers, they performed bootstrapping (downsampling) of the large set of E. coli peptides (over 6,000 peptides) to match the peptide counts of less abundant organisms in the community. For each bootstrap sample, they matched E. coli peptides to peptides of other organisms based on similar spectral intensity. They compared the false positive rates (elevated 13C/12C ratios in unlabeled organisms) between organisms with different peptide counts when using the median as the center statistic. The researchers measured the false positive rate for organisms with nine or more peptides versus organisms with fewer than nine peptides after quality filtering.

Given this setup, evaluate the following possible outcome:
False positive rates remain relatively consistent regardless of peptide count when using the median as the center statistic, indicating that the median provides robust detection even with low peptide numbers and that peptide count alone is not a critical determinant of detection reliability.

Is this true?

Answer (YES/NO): NO